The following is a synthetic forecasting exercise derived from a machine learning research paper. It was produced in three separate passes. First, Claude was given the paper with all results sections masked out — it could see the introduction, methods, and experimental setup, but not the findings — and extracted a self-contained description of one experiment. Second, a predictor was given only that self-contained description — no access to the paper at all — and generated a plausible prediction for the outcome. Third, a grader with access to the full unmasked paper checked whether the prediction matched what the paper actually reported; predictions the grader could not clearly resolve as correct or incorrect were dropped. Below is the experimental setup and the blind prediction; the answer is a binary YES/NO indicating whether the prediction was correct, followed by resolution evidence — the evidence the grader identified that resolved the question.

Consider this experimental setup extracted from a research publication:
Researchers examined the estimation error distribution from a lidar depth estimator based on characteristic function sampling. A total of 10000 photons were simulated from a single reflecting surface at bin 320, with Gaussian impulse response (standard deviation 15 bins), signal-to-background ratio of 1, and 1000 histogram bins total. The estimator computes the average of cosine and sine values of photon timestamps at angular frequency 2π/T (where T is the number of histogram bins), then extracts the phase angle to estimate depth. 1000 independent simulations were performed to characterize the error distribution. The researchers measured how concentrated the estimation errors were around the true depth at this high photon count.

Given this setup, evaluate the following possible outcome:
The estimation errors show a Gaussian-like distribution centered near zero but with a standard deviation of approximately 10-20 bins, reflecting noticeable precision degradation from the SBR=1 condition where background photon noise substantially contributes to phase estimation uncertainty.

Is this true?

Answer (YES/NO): NO